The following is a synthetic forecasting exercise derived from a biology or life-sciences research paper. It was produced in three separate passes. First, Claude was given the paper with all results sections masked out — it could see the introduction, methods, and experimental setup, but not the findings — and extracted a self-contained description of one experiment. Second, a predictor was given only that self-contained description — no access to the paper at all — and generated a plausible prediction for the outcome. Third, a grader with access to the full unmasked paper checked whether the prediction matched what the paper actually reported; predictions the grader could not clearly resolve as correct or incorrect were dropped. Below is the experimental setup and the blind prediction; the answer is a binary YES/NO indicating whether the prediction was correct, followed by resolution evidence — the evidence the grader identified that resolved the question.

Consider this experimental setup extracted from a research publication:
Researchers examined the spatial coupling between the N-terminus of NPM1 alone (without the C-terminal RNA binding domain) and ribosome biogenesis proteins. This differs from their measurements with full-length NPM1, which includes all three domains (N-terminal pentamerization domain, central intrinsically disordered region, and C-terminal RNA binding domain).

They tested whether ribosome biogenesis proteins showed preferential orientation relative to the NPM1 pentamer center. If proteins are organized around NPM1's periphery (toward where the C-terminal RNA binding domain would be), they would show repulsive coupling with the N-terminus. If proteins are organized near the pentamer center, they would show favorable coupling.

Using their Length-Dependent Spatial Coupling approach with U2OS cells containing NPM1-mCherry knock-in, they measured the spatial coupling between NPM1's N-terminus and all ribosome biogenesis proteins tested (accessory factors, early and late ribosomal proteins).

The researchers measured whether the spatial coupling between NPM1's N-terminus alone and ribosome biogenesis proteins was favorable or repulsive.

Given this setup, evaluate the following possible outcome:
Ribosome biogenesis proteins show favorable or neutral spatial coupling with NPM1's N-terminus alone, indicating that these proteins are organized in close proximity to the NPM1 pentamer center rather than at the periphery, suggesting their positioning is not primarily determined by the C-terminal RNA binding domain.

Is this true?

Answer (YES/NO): NO